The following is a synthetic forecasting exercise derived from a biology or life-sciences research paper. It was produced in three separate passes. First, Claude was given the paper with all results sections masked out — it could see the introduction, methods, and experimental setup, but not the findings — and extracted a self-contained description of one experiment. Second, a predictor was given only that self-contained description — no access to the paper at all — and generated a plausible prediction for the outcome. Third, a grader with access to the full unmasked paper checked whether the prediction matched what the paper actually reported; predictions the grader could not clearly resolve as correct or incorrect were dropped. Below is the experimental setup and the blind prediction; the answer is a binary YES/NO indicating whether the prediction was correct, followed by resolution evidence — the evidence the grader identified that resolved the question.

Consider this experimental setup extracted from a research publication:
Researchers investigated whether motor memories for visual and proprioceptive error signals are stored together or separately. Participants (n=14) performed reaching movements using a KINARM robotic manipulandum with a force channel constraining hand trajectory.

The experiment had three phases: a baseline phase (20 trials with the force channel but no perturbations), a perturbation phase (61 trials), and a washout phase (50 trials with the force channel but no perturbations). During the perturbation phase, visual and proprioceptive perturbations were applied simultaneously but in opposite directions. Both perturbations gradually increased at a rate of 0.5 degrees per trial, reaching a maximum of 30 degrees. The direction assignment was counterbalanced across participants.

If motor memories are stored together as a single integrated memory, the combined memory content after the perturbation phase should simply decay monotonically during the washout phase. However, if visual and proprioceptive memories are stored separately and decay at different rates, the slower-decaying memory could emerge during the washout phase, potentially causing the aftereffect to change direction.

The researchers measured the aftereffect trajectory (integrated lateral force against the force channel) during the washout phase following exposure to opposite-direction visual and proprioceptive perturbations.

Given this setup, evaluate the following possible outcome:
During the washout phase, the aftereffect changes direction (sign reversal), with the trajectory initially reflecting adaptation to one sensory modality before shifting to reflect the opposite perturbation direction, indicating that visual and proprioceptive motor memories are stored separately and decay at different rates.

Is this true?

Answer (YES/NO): NO